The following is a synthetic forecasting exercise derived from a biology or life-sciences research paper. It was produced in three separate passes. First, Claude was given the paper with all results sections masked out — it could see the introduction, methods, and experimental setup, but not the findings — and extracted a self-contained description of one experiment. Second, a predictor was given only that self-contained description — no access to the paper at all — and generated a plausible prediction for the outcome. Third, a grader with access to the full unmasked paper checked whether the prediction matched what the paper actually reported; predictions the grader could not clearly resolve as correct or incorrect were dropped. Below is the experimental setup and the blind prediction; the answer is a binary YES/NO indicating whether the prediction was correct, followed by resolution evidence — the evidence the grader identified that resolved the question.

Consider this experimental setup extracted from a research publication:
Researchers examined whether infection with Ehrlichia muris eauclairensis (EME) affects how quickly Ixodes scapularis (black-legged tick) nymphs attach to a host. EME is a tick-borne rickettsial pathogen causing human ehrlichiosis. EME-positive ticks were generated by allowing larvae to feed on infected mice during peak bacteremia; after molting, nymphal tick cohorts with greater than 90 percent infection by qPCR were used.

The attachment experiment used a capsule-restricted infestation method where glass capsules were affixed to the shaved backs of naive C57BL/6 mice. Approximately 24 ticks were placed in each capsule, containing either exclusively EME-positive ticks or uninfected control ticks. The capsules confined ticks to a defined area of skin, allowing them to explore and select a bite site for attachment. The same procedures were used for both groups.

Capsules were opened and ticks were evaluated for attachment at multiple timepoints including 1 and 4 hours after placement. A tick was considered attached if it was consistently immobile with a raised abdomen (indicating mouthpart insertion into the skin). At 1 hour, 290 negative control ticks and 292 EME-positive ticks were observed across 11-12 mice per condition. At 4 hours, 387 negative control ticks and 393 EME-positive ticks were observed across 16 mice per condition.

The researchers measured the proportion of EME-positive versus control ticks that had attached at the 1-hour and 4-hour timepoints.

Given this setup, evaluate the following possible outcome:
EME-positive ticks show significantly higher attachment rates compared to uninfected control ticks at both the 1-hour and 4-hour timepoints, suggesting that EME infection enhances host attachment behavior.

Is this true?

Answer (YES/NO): YES